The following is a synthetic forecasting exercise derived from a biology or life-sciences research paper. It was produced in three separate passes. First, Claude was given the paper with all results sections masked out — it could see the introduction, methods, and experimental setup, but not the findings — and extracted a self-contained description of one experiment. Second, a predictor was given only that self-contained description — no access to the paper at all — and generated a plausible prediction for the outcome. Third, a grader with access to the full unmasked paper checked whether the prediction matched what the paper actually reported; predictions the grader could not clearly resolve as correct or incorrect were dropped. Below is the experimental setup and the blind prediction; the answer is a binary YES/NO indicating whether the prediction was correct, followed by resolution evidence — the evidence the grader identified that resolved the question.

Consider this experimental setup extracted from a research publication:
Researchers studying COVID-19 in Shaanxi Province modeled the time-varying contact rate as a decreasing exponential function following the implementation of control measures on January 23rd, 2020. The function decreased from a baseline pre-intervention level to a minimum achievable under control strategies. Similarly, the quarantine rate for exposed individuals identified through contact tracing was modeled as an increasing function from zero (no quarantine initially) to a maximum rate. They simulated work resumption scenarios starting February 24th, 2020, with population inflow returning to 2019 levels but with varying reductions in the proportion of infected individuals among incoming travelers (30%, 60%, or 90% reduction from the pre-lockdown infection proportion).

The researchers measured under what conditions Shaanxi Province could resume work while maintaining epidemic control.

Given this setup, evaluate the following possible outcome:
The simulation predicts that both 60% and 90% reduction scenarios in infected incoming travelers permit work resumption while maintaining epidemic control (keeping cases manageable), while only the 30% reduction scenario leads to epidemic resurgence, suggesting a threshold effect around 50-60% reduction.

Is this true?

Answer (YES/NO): NO